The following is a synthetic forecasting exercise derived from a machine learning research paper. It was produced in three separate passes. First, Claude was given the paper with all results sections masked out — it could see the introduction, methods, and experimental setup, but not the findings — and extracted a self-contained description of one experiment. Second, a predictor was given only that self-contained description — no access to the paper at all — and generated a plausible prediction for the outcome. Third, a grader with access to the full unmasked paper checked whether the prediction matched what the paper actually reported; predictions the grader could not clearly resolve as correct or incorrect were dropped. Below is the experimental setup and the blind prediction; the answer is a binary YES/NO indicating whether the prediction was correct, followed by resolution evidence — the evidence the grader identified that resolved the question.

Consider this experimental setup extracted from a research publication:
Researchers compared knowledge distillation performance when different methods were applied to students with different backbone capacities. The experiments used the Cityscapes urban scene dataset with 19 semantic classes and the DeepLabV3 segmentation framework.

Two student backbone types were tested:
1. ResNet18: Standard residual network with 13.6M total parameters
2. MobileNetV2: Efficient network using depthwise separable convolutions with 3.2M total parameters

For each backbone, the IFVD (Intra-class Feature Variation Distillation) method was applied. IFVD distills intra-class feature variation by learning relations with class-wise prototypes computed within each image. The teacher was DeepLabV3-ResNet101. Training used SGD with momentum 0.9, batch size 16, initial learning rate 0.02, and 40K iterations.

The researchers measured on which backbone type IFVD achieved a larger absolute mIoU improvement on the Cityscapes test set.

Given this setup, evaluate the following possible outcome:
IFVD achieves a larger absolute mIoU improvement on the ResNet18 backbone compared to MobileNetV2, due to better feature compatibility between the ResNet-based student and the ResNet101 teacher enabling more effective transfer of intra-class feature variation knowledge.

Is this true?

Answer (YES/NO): YES